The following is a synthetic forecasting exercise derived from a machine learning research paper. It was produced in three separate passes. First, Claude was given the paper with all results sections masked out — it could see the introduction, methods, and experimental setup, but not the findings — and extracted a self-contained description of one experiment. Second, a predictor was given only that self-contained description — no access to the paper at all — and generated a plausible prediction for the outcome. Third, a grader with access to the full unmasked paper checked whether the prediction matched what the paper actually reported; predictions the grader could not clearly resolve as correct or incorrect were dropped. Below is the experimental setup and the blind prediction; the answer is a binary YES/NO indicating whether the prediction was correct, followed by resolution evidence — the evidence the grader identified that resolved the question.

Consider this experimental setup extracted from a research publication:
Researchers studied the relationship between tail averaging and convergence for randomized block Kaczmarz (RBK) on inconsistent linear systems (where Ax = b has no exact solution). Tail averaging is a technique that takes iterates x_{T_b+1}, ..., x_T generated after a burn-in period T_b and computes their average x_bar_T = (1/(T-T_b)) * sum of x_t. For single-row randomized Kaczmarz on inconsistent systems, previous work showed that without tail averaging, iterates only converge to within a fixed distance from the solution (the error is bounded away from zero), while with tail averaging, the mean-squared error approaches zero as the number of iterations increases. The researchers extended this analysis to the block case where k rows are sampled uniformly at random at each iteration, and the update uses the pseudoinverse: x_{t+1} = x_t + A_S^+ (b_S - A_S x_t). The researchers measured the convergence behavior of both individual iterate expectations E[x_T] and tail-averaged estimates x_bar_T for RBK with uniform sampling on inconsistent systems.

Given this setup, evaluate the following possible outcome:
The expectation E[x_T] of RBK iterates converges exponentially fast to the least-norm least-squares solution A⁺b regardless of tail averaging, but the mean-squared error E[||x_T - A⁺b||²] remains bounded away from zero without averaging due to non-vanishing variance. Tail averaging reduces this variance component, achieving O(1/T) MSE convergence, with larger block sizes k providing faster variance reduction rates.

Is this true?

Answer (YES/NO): NO